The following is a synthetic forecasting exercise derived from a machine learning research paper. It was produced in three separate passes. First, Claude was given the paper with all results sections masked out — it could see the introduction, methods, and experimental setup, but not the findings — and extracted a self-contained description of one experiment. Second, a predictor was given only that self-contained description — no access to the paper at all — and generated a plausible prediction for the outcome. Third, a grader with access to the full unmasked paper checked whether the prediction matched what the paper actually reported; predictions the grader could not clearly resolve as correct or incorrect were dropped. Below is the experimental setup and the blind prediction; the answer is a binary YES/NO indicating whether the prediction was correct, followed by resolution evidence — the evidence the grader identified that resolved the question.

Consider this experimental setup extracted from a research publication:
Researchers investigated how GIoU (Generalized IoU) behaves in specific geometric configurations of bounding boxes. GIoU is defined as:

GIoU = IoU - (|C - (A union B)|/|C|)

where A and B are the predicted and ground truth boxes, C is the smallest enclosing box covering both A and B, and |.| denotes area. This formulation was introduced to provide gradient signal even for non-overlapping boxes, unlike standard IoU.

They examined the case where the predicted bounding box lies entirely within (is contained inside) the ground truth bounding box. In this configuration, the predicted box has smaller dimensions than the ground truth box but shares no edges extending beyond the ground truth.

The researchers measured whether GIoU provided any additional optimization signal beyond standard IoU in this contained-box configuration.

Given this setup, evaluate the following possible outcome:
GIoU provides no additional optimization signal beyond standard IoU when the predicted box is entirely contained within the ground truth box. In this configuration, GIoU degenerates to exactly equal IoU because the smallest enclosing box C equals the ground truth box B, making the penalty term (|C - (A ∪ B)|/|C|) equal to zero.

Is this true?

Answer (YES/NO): YES